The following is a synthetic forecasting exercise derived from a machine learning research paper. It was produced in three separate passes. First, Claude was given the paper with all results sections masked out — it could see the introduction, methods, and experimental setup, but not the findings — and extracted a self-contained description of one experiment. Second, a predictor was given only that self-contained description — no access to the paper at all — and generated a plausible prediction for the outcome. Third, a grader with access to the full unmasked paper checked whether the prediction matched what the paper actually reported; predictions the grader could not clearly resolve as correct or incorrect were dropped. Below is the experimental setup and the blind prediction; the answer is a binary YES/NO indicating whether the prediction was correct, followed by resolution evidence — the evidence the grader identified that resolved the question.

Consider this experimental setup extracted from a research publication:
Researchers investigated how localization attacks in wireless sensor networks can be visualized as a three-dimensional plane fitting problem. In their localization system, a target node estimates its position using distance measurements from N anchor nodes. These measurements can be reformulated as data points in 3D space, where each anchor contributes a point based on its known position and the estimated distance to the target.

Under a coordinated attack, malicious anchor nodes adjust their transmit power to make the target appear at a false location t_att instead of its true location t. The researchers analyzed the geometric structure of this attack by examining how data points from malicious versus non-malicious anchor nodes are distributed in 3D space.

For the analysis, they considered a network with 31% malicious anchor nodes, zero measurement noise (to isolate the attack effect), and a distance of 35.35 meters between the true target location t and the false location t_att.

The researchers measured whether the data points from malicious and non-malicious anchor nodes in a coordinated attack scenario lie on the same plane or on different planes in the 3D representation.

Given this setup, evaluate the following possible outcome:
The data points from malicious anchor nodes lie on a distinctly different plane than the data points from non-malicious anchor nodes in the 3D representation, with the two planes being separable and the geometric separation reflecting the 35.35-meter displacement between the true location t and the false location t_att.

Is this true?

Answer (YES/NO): YES